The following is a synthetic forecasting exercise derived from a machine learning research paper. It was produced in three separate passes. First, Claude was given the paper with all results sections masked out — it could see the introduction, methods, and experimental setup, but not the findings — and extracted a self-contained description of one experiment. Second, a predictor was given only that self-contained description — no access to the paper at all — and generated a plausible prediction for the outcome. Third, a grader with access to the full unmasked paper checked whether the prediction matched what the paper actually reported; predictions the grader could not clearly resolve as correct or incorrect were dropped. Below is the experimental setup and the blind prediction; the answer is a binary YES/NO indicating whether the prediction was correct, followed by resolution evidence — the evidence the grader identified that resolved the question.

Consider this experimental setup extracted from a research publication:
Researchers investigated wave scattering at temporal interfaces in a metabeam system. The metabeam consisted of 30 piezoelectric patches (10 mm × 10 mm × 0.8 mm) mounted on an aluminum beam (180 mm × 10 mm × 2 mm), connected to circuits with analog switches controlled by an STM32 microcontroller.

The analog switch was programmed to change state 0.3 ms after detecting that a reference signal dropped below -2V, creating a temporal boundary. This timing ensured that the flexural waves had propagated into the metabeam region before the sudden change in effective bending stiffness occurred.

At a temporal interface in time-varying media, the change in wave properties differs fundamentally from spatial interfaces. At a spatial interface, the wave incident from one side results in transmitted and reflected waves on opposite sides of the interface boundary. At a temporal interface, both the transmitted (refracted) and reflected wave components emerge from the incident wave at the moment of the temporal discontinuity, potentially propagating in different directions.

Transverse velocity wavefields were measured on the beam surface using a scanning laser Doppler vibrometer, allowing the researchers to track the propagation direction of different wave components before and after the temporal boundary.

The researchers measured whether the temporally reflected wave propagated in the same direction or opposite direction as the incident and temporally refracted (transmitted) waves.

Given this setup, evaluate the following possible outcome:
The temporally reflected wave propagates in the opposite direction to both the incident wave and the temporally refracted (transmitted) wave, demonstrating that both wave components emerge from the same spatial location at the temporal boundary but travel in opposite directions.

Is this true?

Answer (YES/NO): YES